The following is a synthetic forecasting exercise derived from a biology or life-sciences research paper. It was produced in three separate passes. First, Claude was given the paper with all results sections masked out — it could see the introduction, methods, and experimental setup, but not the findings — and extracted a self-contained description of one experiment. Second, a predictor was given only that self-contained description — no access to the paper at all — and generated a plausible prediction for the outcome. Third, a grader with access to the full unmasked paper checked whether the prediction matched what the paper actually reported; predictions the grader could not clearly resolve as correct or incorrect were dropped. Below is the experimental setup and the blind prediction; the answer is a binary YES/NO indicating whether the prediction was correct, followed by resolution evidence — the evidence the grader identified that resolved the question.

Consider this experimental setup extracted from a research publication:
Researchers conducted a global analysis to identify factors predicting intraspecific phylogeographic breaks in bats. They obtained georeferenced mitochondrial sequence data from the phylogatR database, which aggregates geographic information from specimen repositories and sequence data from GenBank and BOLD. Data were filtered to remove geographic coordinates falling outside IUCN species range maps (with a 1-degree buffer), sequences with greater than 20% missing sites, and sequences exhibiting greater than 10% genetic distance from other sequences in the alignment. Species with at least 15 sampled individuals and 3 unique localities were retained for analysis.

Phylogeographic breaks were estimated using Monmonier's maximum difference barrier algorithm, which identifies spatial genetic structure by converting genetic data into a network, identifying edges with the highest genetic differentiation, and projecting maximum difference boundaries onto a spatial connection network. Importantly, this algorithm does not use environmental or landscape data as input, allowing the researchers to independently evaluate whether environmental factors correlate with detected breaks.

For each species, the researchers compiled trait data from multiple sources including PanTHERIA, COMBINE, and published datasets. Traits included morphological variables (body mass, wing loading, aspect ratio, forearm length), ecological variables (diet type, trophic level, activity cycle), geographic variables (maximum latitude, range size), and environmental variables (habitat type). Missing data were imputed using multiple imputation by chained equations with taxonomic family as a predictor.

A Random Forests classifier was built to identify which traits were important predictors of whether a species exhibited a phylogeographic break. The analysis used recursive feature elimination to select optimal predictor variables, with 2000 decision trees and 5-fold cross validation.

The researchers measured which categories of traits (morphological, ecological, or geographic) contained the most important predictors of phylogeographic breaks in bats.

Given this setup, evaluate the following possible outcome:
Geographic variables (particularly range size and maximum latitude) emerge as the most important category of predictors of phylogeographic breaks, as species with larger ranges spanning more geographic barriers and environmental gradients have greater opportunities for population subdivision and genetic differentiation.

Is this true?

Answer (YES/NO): YES